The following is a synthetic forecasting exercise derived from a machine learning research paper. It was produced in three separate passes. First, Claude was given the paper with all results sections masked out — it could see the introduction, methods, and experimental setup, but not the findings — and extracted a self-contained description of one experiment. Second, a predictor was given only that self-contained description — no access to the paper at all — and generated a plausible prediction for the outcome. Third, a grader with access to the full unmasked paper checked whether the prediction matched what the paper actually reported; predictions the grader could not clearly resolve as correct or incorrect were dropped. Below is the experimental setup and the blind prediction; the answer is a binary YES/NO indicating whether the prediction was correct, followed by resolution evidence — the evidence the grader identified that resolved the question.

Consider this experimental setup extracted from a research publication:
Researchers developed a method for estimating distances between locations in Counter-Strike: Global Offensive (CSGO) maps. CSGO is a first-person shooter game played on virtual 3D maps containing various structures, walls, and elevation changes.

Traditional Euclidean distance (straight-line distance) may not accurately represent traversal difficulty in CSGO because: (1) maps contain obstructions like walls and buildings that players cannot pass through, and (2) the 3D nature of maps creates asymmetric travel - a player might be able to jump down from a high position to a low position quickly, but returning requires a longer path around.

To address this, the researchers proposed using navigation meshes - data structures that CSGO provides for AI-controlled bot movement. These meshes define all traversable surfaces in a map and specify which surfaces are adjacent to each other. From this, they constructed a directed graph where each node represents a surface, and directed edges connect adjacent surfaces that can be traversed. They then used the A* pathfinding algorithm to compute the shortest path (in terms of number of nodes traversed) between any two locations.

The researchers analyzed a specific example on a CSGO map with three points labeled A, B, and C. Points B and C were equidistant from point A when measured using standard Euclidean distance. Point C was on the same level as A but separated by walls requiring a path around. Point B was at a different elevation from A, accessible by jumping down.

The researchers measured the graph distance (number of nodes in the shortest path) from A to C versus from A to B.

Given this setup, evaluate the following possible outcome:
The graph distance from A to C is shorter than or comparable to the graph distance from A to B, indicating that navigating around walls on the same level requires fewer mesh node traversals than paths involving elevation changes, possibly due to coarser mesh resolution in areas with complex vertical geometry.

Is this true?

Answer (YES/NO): YES